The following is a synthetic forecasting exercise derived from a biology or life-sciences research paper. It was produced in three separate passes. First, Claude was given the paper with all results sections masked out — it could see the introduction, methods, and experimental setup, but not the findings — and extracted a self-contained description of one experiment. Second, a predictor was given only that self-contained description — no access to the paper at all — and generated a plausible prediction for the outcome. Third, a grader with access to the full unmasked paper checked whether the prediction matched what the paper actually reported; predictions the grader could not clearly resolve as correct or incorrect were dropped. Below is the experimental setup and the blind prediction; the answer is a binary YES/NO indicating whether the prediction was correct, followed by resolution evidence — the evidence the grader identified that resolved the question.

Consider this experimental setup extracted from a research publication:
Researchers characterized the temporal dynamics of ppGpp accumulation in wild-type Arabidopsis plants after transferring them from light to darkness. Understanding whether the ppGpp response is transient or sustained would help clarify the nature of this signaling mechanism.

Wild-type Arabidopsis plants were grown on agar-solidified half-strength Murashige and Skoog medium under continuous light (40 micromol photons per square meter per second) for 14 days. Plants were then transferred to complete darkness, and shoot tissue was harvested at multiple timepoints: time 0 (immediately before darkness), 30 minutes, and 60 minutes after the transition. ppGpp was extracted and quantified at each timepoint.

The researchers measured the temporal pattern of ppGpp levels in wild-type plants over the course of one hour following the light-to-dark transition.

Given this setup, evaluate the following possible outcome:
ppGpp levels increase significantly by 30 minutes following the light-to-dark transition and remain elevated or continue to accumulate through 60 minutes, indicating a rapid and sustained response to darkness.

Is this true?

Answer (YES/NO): NO